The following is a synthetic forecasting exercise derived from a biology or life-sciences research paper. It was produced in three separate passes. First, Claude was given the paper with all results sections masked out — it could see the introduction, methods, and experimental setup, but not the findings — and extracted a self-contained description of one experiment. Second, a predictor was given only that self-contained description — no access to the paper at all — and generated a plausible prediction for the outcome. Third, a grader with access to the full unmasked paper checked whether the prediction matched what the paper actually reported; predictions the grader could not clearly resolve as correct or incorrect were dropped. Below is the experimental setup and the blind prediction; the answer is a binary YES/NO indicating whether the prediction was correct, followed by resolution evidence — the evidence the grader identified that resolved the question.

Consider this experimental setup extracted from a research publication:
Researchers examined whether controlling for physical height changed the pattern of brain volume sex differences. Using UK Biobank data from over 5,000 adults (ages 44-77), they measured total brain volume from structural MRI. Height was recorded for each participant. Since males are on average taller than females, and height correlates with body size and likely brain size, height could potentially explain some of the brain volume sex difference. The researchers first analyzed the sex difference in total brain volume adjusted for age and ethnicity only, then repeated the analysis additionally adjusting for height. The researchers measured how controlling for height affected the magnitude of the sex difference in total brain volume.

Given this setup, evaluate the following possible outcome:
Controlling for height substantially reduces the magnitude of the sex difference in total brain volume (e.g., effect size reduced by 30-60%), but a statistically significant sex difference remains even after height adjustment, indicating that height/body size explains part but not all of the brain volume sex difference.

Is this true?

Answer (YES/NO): NO